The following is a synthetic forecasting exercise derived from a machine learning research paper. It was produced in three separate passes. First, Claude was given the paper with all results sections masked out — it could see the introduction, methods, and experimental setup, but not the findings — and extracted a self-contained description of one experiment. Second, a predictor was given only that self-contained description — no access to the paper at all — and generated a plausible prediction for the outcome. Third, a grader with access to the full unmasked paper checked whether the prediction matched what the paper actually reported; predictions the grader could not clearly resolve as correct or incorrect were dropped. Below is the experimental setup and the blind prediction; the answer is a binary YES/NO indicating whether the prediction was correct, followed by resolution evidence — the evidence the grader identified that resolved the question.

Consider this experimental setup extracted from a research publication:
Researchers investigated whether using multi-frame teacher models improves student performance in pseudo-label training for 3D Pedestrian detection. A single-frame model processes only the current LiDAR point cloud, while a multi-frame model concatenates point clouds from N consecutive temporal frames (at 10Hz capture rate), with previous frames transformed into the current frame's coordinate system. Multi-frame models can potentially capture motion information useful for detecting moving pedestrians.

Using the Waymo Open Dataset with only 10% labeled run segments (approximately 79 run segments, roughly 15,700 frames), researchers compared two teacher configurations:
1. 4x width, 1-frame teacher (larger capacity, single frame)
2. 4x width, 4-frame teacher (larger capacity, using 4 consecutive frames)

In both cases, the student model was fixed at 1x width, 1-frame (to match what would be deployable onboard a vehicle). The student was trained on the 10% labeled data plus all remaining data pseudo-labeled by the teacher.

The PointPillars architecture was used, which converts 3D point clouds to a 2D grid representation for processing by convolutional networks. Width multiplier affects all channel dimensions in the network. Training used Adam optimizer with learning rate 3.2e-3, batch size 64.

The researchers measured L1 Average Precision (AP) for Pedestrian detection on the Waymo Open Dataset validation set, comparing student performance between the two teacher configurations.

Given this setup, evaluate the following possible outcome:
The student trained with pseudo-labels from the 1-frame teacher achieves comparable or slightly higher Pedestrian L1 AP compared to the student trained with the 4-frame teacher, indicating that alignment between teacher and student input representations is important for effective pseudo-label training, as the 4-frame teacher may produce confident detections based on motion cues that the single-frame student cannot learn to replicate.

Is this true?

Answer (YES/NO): NO